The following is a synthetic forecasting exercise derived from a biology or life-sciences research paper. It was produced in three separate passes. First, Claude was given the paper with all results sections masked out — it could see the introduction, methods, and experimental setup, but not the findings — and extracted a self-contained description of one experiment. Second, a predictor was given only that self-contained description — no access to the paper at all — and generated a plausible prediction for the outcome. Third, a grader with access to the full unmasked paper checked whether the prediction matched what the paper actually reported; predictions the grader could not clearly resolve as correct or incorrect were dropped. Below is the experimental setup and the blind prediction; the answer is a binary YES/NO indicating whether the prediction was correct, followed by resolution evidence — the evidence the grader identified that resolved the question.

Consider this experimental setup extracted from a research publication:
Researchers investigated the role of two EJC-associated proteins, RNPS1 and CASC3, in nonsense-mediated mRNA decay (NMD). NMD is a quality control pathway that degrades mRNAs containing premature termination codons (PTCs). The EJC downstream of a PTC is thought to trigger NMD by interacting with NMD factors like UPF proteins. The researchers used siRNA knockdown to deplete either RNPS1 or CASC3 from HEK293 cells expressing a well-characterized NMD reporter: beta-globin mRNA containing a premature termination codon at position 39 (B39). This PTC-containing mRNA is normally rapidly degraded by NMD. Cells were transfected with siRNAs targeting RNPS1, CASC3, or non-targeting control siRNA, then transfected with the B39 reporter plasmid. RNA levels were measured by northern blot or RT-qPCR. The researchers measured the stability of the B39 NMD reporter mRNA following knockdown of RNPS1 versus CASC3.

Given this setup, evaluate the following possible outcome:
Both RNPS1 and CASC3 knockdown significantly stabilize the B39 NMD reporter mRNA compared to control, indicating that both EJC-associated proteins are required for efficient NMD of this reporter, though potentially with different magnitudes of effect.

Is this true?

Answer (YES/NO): YES